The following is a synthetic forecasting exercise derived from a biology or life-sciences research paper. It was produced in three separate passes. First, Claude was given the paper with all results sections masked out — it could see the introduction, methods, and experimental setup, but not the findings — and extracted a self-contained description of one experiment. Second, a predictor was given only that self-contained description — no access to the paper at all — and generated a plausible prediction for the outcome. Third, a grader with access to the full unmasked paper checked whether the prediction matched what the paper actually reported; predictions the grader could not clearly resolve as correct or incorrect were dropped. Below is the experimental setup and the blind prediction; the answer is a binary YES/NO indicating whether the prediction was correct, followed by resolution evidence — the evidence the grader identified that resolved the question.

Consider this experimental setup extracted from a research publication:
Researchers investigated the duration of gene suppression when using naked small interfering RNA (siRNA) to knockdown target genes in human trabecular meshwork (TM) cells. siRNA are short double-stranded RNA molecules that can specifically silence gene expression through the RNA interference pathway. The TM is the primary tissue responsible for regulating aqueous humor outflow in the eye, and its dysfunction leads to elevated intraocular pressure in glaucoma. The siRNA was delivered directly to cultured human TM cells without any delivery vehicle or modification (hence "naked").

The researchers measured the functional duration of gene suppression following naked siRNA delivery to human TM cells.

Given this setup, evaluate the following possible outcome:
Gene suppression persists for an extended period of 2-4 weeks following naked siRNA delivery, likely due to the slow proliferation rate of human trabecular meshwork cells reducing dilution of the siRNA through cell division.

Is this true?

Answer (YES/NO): NO